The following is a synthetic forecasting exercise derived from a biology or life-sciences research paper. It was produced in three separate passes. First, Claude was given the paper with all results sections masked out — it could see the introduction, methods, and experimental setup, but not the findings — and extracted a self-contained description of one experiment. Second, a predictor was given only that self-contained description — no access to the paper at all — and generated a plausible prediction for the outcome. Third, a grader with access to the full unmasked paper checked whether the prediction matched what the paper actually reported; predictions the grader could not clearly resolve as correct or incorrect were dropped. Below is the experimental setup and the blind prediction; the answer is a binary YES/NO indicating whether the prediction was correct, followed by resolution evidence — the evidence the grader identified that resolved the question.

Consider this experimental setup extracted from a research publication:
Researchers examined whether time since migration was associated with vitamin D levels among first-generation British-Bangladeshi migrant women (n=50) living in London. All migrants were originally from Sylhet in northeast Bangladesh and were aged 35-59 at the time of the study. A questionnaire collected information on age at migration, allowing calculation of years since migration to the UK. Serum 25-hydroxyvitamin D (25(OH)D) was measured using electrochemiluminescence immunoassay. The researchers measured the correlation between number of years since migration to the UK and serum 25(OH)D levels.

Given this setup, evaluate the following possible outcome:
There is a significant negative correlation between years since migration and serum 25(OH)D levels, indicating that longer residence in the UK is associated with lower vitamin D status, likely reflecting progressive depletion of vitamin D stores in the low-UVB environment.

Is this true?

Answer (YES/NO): NO